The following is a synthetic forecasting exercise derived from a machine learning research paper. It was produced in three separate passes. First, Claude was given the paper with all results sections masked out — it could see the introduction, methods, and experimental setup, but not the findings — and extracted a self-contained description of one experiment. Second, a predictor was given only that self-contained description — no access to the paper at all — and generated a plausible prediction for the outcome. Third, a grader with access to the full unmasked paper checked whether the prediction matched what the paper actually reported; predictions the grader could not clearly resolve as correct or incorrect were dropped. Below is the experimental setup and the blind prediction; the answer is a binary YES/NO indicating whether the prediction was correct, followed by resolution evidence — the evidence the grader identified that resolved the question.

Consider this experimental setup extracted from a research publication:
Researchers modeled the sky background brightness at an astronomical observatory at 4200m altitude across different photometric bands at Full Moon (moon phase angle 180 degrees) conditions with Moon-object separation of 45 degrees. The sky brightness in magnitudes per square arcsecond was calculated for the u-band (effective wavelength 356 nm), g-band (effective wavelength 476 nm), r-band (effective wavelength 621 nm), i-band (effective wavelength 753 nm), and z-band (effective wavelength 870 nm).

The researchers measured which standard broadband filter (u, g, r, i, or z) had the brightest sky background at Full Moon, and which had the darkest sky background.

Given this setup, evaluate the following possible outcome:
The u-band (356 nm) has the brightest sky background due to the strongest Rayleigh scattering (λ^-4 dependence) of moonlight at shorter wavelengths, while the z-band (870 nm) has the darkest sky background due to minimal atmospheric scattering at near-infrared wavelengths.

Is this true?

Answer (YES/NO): NO